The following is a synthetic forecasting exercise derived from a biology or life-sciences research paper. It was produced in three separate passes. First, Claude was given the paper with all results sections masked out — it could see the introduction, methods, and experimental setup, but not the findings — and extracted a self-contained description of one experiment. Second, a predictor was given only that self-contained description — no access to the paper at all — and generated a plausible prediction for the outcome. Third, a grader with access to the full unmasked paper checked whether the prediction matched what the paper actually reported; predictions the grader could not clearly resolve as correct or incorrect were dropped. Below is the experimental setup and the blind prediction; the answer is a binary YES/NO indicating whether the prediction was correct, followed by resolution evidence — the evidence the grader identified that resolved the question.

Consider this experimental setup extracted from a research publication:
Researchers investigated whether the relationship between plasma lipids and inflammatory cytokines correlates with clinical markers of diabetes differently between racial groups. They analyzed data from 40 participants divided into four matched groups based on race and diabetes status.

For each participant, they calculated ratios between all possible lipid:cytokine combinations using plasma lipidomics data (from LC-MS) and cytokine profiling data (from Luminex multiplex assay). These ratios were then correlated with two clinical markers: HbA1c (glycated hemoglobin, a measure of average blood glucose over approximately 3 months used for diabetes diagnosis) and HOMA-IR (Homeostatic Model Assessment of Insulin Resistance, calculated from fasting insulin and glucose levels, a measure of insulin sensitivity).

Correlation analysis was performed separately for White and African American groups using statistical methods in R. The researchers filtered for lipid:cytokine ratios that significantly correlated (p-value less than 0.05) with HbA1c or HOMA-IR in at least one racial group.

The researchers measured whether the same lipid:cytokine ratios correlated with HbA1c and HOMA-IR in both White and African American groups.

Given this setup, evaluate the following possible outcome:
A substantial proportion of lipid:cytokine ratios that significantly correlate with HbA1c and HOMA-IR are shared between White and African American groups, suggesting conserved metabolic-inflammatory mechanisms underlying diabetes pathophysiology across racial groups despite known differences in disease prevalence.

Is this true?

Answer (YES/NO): NO